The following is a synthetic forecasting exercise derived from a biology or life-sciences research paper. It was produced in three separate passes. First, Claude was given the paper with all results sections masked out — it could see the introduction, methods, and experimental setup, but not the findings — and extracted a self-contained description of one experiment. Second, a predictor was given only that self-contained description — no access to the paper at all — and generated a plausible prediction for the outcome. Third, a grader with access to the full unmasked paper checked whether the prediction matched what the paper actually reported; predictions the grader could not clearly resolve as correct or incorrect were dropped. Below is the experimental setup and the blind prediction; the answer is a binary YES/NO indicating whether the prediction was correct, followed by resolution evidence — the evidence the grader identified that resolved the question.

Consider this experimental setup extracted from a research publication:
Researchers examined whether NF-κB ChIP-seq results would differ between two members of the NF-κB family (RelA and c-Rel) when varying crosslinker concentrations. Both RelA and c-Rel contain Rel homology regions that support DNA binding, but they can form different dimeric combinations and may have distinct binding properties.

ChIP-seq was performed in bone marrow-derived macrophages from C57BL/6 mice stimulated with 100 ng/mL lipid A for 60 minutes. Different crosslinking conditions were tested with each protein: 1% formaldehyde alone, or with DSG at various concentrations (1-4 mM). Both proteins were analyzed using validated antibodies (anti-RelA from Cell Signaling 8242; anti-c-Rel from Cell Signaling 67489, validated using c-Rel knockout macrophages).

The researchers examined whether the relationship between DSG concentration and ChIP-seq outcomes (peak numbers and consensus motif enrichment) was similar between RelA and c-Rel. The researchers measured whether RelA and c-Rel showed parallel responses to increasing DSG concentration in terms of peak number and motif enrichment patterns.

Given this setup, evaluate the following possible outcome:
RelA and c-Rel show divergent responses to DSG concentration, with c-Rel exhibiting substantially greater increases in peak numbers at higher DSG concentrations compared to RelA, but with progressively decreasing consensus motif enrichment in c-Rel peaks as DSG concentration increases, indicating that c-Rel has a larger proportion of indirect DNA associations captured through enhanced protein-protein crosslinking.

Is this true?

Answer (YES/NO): NO